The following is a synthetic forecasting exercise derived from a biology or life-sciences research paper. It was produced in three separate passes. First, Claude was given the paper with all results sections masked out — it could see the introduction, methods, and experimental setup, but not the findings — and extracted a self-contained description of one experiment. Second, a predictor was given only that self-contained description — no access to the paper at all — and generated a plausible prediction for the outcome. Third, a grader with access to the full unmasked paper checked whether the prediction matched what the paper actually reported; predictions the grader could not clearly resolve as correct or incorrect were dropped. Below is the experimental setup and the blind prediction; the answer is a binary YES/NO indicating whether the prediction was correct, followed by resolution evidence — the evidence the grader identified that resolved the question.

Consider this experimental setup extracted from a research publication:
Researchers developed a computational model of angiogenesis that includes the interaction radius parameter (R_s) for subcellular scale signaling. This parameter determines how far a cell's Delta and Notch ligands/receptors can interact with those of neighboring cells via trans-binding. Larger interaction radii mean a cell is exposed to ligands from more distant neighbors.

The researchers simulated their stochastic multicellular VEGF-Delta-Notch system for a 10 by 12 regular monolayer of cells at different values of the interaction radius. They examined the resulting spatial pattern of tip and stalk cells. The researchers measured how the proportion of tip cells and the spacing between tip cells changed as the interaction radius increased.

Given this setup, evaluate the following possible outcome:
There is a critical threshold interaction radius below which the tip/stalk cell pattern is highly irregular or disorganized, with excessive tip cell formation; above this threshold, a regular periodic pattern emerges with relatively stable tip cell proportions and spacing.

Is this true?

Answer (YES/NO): NO